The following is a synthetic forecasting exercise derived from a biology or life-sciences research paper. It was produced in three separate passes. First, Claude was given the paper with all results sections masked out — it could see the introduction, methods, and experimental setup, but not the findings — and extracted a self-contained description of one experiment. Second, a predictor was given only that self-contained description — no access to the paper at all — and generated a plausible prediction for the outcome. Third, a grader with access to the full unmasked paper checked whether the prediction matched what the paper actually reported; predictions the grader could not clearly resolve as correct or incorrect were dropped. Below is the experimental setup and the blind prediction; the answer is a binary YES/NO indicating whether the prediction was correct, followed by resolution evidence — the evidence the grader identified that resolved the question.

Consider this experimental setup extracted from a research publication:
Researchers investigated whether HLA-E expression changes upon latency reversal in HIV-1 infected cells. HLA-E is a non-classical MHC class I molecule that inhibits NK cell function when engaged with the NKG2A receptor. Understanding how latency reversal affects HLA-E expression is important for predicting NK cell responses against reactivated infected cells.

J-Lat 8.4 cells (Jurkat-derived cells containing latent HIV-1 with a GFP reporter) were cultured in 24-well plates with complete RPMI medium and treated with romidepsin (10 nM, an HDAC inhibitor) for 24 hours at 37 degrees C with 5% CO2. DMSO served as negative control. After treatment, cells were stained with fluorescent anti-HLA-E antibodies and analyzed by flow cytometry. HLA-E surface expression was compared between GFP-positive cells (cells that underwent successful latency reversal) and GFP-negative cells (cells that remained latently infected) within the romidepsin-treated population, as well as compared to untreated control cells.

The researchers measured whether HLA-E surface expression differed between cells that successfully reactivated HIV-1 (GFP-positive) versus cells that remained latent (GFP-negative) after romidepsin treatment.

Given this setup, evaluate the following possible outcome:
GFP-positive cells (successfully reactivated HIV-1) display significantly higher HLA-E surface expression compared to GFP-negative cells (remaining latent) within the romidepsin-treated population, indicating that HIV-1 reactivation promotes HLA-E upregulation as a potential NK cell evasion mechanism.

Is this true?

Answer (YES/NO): NO